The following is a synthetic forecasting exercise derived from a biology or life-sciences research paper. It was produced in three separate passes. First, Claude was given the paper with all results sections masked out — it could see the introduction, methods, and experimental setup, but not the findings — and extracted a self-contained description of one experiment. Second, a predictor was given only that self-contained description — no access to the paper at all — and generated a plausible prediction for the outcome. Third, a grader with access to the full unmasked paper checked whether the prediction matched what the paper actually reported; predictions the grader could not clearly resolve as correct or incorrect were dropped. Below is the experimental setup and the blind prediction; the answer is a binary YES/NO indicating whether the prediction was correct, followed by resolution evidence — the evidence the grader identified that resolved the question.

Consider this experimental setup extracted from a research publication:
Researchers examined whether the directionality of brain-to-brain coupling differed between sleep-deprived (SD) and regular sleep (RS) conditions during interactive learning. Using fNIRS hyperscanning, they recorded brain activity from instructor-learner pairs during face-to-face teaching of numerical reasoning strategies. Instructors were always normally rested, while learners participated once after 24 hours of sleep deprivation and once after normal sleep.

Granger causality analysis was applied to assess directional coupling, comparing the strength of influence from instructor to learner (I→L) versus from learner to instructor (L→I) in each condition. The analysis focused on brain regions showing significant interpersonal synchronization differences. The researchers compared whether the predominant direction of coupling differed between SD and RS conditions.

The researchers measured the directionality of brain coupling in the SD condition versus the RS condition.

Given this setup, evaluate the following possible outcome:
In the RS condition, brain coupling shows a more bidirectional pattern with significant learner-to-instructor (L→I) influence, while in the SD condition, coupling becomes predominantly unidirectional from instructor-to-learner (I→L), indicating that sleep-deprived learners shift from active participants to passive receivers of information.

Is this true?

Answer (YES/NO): YES